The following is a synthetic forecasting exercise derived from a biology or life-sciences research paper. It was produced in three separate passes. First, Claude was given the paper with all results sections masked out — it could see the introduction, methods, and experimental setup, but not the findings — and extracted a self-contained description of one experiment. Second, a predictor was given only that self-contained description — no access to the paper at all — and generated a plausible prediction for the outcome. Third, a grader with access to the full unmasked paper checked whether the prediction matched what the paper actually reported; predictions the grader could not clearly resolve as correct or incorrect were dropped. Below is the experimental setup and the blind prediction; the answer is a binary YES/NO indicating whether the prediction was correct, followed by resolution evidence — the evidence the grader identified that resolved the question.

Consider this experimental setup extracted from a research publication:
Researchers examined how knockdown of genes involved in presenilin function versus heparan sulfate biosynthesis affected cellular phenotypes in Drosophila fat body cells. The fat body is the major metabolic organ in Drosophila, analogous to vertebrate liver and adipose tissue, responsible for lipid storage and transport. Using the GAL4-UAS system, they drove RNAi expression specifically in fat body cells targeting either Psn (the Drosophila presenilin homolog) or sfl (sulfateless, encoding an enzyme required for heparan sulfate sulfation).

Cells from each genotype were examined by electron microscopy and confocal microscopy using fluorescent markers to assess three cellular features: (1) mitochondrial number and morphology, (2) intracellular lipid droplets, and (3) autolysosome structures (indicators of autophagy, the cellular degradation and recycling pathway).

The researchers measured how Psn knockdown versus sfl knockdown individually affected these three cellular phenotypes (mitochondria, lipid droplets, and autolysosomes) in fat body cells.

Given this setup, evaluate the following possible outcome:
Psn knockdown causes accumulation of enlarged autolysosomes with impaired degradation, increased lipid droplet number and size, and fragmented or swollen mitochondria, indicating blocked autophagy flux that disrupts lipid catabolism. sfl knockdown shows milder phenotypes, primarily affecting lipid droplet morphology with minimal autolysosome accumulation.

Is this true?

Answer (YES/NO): NO